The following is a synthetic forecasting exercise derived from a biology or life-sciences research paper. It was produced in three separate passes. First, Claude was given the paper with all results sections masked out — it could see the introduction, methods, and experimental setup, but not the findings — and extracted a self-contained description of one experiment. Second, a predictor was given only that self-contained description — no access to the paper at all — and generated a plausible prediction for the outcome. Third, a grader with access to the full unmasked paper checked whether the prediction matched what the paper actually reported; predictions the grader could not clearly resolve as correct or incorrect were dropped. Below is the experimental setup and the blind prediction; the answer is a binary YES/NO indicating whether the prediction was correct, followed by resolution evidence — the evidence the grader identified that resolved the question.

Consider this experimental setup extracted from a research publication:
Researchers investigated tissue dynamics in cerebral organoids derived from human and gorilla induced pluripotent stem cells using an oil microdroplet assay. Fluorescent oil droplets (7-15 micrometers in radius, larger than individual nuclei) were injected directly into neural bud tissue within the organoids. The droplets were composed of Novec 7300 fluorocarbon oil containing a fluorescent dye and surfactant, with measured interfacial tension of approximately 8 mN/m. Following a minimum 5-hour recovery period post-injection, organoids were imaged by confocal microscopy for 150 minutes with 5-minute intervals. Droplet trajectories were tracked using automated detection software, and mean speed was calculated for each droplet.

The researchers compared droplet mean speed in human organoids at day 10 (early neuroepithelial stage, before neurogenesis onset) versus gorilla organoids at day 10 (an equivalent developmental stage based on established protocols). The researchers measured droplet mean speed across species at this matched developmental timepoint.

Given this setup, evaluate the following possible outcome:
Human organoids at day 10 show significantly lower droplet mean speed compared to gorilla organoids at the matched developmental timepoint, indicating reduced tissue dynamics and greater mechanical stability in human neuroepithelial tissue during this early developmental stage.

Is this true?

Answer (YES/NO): NO